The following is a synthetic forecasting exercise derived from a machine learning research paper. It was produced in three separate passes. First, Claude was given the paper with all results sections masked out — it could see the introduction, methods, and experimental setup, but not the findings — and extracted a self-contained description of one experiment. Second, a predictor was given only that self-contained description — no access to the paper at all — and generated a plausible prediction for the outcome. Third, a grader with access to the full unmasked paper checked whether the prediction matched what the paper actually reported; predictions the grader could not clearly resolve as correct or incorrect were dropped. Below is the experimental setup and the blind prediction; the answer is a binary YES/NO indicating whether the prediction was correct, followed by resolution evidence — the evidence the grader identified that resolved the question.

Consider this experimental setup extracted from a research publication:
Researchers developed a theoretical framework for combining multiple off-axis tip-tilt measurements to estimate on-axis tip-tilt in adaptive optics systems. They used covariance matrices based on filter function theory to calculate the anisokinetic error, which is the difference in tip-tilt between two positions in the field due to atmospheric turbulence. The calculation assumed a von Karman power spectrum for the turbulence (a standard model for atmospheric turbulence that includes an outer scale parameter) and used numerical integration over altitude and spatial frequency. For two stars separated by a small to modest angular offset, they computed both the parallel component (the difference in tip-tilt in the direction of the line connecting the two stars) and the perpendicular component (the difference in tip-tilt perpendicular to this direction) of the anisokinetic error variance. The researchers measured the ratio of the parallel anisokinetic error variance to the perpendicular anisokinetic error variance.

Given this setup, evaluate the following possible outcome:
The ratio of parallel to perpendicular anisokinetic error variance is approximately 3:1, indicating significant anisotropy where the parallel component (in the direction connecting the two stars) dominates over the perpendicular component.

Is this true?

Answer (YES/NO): YES